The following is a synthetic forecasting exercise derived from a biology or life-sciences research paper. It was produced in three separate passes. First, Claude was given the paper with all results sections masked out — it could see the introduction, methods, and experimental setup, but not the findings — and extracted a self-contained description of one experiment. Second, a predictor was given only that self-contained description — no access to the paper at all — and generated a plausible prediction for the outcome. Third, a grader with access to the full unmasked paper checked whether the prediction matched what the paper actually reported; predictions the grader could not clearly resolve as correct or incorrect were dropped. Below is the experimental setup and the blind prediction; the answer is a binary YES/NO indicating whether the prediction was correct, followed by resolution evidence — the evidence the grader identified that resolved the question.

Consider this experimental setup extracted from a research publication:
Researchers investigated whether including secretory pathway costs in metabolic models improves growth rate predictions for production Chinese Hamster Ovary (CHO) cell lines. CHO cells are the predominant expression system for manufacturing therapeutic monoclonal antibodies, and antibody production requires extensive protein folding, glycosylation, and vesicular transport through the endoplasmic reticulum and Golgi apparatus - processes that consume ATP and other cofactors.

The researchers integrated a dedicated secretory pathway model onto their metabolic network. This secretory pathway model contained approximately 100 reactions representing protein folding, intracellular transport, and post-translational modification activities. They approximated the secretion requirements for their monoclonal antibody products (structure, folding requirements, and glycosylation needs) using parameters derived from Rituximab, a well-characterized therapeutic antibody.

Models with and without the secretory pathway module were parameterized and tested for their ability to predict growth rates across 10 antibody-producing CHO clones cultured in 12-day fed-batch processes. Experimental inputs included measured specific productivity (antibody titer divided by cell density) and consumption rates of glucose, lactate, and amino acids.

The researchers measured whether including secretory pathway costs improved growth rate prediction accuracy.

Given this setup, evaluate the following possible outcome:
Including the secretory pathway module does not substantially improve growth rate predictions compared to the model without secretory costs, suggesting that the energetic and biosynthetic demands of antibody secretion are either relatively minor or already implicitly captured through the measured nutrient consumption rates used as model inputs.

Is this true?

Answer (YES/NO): YES